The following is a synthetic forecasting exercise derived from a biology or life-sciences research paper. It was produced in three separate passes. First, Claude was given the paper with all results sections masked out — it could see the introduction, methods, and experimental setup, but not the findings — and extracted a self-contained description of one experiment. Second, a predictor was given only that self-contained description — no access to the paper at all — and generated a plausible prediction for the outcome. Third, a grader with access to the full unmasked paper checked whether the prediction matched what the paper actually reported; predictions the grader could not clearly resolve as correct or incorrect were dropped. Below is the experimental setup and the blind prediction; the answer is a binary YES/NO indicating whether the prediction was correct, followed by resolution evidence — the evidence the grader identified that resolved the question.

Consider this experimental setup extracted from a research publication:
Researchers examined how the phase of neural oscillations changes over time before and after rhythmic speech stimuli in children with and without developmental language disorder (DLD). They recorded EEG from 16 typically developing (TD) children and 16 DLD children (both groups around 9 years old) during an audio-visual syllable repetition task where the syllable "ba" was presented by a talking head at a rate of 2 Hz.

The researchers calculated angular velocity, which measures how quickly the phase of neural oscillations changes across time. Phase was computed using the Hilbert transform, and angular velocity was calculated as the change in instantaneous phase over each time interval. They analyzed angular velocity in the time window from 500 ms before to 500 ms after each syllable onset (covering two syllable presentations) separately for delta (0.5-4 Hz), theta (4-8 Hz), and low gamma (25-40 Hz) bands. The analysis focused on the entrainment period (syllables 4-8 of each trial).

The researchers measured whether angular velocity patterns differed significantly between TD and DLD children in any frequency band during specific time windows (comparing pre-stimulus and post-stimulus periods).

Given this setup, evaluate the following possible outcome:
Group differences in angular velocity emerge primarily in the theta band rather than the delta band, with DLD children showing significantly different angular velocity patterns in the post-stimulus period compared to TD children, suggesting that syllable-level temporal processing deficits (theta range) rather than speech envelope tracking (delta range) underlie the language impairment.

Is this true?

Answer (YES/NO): NO